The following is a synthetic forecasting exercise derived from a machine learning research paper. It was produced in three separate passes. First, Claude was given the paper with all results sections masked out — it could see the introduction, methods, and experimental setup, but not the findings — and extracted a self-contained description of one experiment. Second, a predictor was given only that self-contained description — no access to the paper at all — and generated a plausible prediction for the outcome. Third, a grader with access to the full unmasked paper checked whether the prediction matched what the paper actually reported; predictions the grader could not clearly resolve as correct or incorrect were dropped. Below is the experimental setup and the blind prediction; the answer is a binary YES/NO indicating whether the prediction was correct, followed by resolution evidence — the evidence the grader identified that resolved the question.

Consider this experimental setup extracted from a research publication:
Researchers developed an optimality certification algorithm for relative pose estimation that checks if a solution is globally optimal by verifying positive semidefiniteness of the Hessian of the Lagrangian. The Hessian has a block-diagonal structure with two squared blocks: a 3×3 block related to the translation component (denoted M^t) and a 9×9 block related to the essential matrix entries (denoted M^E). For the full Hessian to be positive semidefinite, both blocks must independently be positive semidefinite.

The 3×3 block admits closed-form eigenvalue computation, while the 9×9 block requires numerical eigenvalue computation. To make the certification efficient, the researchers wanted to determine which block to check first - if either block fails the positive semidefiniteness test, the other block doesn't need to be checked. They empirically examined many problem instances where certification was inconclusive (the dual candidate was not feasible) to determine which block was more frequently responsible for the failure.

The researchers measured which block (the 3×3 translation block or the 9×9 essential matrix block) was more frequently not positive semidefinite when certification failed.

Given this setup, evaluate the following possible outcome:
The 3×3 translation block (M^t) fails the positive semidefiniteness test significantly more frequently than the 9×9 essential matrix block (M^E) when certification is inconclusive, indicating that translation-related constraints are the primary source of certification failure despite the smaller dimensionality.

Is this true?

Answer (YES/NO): YES